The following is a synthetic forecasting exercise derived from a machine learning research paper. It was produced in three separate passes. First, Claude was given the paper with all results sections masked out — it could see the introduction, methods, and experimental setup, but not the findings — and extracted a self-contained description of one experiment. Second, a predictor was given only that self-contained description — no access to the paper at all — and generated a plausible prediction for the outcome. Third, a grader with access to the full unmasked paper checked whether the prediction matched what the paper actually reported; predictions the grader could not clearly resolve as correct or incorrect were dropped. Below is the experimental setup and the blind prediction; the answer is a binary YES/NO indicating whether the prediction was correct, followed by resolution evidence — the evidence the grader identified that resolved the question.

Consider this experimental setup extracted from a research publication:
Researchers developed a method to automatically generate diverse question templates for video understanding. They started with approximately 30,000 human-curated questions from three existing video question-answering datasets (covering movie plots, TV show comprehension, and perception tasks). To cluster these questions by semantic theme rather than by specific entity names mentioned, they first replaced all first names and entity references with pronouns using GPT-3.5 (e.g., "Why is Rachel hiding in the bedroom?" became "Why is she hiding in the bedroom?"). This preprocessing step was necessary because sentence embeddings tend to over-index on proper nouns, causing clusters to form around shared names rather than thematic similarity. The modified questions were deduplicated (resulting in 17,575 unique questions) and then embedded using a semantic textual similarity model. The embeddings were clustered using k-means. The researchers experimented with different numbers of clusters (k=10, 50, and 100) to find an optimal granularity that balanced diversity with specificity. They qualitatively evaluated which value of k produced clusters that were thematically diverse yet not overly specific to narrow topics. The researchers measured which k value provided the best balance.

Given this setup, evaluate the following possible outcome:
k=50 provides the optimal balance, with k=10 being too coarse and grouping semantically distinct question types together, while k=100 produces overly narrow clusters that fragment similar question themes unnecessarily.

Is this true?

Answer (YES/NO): NO